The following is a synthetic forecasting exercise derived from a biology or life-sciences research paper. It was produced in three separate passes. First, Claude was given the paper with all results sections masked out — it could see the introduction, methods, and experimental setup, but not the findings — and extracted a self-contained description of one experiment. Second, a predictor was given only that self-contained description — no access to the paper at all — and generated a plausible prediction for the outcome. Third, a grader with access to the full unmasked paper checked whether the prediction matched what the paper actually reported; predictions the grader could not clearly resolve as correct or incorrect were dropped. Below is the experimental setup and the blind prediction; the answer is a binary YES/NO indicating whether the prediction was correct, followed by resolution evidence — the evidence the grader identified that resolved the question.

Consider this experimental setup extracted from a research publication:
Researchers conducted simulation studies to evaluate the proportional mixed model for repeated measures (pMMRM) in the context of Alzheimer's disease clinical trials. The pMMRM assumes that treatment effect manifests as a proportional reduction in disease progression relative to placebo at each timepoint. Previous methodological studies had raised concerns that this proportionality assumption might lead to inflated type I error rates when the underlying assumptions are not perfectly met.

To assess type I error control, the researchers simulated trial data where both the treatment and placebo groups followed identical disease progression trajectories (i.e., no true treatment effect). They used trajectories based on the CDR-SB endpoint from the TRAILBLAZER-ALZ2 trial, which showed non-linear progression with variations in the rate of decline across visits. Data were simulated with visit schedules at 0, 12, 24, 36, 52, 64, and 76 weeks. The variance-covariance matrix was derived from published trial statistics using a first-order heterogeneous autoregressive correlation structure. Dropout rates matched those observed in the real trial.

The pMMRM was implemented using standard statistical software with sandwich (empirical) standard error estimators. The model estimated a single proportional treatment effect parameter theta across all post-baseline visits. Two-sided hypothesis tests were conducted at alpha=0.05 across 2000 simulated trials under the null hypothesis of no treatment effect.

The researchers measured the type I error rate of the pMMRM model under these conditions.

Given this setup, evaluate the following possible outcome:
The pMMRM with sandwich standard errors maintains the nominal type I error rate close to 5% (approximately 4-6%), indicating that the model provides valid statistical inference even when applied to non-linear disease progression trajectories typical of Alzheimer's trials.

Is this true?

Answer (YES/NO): YES